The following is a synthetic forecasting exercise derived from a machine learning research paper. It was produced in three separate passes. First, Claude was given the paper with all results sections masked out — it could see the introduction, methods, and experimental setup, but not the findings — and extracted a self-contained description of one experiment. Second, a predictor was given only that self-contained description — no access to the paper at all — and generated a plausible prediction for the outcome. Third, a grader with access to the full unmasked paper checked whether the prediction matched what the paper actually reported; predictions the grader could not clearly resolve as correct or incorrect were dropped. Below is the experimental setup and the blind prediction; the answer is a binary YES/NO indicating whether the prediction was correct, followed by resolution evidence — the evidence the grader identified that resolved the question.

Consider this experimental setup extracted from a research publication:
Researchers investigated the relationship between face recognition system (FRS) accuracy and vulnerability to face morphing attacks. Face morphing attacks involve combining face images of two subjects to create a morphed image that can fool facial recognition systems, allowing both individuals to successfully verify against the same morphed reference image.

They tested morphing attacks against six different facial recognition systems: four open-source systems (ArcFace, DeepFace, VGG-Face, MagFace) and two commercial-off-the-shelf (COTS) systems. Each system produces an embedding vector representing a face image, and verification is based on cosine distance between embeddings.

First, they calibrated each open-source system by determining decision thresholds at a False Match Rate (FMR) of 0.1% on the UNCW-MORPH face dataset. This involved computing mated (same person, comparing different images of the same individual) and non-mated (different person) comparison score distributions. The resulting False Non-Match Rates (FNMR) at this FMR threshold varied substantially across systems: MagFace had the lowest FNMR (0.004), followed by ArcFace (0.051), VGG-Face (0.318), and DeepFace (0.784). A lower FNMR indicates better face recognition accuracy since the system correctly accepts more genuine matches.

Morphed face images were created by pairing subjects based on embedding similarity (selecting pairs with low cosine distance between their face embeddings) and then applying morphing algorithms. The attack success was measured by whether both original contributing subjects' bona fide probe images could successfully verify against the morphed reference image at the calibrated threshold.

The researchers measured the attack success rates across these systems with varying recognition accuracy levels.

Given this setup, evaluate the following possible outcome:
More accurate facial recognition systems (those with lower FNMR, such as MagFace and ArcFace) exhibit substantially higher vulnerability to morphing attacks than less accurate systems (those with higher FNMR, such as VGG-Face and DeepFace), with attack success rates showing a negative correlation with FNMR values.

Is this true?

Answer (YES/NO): YES